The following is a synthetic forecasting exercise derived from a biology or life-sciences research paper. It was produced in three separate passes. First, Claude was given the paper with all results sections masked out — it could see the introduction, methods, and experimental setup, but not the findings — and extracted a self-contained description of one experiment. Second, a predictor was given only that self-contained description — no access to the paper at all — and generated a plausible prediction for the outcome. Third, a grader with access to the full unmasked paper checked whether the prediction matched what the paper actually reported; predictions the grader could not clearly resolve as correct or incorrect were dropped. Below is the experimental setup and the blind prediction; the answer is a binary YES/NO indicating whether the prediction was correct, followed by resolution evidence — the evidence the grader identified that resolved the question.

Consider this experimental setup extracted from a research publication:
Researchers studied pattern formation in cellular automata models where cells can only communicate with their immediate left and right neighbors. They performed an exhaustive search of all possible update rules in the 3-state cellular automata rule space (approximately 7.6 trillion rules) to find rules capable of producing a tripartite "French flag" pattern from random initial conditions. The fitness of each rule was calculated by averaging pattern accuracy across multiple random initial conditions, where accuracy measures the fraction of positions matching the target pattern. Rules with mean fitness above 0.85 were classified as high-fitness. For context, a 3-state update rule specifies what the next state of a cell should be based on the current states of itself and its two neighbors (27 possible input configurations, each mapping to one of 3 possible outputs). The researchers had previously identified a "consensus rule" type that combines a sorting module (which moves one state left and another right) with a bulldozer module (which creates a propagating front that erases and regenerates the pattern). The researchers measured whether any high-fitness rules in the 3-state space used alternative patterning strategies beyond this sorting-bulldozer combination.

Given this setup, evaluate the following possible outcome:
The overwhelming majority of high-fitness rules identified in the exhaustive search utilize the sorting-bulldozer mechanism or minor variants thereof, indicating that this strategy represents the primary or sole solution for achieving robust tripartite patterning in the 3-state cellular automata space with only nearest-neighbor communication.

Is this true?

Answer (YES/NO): YES